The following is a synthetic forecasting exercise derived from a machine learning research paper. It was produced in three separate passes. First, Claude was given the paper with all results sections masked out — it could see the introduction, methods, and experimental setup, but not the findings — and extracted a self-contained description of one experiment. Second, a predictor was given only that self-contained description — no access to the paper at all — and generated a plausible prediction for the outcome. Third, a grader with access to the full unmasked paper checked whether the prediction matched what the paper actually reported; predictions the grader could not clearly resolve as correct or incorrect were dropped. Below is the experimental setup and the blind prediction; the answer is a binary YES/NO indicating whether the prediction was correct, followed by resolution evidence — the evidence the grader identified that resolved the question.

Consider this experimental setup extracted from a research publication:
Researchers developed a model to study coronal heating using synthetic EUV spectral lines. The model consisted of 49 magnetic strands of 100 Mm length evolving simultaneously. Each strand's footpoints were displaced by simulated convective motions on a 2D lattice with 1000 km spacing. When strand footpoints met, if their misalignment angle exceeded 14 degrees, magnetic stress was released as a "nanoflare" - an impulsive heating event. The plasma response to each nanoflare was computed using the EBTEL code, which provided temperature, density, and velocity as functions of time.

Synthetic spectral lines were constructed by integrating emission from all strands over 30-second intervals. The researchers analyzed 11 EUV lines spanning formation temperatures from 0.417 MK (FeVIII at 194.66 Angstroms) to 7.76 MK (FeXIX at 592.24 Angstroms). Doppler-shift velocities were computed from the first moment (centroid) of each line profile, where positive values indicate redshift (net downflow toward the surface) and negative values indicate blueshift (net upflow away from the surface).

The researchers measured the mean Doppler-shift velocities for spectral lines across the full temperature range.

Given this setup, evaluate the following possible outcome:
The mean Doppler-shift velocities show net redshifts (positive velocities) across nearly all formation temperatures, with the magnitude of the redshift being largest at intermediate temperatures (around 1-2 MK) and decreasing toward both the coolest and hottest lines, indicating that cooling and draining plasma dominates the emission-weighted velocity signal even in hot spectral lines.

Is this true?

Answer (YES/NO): NO